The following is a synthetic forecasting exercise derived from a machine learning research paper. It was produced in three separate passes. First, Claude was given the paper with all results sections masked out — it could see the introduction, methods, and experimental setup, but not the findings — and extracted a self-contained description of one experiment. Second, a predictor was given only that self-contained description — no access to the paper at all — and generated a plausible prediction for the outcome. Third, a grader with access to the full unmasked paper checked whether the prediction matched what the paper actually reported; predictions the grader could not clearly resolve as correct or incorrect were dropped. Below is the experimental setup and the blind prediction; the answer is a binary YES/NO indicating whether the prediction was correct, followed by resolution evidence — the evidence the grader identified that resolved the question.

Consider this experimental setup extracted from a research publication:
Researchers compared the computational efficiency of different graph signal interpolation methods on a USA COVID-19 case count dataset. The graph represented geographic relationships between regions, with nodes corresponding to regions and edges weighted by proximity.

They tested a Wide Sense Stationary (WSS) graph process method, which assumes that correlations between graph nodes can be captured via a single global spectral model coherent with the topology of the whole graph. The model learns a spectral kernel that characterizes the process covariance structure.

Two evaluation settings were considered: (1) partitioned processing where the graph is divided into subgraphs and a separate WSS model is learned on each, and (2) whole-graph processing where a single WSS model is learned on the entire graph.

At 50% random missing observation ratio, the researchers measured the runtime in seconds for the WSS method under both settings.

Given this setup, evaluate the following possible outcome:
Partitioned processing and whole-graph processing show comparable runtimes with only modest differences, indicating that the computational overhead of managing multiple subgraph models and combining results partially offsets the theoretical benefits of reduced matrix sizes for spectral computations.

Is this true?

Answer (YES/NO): NO